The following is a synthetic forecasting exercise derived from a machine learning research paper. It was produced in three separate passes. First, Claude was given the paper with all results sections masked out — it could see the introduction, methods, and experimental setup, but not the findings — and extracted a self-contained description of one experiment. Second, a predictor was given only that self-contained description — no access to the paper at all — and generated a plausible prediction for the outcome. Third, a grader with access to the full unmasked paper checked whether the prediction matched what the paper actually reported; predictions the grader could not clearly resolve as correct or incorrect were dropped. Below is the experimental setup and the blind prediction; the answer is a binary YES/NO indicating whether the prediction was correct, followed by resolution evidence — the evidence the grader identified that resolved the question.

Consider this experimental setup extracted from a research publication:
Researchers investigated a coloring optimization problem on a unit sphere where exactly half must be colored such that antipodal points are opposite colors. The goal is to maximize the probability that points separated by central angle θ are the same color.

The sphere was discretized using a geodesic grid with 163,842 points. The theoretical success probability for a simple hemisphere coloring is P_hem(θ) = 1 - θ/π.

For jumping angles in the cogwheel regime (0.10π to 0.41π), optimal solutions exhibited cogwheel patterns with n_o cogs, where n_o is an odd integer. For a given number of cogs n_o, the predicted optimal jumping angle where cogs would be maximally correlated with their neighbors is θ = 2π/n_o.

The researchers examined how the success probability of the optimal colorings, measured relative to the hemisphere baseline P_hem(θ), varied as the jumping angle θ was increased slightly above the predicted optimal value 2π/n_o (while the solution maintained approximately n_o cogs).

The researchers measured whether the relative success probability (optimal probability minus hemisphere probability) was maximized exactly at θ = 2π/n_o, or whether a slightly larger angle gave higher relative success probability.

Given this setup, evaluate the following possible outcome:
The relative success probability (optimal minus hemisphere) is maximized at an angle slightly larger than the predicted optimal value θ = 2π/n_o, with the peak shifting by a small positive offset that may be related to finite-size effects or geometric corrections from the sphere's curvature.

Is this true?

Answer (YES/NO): YES